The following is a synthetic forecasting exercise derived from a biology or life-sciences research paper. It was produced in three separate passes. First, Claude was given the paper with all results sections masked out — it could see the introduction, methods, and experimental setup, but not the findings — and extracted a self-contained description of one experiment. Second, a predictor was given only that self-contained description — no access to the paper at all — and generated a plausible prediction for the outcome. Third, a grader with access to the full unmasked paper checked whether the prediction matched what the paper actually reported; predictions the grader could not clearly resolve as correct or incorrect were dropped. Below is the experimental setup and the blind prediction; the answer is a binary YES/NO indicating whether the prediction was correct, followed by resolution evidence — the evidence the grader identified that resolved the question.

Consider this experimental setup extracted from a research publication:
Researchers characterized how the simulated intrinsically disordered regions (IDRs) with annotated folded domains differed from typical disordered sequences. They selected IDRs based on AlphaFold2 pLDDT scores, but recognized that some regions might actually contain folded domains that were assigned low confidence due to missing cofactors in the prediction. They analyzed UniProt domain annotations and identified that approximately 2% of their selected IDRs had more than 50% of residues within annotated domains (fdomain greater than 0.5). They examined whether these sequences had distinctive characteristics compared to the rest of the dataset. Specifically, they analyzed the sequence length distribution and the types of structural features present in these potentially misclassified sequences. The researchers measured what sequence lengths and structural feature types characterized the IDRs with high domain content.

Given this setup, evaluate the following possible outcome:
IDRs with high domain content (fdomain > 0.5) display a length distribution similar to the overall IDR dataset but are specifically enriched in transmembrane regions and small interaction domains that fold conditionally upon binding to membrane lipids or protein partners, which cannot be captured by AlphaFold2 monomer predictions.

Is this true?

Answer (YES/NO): NO